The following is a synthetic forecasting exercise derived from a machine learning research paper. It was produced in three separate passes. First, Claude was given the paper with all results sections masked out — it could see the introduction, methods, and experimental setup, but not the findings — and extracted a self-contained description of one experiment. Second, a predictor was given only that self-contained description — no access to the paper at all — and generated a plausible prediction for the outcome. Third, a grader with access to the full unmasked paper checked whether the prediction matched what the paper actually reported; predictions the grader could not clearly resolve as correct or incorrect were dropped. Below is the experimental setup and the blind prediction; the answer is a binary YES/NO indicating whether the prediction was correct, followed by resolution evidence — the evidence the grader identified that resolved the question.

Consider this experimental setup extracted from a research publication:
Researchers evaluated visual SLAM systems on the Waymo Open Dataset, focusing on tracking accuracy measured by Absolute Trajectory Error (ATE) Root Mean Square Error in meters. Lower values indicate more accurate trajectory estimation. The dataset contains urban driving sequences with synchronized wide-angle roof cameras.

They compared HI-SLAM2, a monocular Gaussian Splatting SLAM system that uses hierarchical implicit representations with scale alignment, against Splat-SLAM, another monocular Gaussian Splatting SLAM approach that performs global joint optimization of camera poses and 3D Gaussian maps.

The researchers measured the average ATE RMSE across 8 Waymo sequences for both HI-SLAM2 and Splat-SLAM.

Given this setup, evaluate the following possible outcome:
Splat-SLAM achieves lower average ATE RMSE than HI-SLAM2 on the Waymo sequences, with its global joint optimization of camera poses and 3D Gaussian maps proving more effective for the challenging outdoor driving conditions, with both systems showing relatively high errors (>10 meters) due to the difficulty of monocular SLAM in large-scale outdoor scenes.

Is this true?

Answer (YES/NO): NO